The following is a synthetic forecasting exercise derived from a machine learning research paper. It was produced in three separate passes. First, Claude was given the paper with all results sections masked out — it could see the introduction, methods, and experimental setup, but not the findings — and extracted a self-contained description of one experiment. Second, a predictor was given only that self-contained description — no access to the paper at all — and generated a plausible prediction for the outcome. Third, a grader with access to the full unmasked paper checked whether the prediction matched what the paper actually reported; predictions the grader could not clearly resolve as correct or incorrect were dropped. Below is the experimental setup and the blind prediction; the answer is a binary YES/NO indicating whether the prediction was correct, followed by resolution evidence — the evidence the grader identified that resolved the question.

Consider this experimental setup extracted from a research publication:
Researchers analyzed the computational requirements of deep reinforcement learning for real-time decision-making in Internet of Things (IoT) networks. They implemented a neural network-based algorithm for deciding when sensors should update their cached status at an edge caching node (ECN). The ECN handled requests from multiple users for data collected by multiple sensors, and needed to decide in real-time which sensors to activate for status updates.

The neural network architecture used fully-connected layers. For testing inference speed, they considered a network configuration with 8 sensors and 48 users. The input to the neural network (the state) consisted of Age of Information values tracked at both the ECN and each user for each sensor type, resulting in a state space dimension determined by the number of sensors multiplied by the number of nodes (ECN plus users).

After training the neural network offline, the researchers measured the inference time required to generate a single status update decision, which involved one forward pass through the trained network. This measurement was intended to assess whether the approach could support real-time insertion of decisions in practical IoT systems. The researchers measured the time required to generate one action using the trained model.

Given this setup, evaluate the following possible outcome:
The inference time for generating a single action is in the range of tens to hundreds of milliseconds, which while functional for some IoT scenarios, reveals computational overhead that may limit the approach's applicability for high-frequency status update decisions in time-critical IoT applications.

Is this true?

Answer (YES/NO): NO